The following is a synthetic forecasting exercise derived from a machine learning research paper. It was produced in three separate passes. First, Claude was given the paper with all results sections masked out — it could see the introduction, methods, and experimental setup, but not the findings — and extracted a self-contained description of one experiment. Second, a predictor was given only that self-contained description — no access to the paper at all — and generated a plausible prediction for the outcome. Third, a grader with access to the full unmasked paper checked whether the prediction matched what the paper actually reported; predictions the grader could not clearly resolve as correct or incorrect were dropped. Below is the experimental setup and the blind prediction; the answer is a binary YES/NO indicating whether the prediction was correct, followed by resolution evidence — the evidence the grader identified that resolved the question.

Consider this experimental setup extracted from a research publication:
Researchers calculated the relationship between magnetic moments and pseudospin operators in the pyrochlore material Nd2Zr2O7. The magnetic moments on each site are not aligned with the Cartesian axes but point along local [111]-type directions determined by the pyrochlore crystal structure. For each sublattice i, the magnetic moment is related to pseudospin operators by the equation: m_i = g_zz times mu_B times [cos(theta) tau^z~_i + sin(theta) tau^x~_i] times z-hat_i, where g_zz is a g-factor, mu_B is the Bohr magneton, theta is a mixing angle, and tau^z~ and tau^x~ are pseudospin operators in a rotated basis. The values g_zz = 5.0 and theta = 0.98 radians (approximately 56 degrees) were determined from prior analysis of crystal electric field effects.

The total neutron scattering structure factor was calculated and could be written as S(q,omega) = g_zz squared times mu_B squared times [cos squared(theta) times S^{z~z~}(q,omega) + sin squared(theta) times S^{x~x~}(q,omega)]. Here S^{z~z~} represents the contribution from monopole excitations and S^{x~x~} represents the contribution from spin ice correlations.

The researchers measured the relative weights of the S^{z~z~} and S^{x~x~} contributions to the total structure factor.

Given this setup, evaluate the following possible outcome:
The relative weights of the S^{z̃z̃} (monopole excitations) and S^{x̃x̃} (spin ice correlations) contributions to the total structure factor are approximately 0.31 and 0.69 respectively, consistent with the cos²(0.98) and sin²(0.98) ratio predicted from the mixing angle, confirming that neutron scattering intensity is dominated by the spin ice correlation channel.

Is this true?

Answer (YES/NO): YES